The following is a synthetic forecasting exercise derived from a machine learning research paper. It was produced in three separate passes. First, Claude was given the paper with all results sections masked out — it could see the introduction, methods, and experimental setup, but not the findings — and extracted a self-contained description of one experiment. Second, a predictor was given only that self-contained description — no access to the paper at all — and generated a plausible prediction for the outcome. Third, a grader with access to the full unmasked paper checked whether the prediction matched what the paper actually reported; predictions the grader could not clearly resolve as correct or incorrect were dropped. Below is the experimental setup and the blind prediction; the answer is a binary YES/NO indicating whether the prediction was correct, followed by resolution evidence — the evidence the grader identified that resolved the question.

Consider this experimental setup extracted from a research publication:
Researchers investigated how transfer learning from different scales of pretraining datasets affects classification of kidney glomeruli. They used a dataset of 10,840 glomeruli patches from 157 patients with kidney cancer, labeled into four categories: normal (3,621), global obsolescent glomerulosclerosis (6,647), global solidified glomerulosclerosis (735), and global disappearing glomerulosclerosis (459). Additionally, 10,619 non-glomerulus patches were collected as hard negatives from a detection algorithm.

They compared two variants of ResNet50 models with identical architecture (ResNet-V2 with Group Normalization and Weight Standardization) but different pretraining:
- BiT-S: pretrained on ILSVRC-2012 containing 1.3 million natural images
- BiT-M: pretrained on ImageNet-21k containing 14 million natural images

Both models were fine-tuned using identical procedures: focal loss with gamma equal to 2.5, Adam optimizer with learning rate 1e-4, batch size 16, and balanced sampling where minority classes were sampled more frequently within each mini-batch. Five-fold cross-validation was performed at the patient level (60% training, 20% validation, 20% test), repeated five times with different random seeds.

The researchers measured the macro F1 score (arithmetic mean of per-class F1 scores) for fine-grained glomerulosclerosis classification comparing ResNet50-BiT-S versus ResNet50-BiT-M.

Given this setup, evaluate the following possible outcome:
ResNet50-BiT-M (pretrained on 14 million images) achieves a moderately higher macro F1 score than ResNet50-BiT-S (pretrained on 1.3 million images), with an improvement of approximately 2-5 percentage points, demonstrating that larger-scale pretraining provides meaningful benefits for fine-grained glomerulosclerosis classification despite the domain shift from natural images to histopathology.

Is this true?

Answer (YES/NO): NO